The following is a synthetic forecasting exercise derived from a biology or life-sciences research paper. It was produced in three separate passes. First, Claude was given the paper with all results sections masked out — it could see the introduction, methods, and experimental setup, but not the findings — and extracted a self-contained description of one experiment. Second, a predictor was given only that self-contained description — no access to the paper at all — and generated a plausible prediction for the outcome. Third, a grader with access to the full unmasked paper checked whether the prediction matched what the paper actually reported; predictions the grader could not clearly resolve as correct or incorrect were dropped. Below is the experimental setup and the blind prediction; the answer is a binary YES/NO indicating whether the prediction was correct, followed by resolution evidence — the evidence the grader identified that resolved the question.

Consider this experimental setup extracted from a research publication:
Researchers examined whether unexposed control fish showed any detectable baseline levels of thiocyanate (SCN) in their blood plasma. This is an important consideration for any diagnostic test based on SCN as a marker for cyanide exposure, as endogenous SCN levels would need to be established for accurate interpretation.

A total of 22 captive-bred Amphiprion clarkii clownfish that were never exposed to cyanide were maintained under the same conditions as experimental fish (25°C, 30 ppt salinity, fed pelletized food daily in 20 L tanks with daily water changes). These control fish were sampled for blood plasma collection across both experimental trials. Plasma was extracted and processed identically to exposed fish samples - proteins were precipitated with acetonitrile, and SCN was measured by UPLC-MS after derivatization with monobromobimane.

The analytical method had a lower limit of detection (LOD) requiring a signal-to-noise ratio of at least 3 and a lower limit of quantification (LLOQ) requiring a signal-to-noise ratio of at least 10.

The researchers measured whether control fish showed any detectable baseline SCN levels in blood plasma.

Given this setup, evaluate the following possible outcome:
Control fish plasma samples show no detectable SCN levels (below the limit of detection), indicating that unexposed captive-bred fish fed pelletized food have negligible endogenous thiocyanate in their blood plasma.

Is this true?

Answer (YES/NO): NO